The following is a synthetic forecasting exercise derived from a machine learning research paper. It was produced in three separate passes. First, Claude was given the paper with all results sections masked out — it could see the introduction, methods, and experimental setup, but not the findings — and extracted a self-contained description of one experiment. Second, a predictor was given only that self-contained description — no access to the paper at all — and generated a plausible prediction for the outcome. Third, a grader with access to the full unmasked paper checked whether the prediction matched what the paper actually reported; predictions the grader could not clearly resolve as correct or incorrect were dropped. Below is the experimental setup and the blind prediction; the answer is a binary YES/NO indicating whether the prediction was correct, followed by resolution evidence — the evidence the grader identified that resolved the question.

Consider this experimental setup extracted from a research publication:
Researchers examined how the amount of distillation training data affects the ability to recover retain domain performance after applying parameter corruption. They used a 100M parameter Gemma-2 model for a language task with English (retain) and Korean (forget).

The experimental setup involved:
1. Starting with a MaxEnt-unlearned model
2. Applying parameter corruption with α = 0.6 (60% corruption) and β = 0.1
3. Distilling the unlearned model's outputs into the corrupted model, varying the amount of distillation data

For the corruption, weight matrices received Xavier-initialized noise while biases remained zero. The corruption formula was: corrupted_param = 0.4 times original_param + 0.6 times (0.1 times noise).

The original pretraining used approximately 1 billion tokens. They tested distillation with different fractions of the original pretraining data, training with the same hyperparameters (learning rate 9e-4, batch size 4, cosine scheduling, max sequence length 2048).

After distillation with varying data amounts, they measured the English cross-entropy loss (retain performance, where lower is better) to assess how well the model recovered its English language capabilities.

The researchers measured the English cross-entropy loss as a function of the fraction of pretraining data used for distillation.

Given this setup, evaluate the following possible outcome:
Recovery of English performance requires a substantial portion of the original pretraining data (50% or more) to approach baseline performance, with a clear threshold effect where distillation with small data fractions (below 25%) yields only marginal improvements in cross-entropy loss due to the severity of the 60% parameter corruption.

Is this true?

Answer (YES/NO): NO